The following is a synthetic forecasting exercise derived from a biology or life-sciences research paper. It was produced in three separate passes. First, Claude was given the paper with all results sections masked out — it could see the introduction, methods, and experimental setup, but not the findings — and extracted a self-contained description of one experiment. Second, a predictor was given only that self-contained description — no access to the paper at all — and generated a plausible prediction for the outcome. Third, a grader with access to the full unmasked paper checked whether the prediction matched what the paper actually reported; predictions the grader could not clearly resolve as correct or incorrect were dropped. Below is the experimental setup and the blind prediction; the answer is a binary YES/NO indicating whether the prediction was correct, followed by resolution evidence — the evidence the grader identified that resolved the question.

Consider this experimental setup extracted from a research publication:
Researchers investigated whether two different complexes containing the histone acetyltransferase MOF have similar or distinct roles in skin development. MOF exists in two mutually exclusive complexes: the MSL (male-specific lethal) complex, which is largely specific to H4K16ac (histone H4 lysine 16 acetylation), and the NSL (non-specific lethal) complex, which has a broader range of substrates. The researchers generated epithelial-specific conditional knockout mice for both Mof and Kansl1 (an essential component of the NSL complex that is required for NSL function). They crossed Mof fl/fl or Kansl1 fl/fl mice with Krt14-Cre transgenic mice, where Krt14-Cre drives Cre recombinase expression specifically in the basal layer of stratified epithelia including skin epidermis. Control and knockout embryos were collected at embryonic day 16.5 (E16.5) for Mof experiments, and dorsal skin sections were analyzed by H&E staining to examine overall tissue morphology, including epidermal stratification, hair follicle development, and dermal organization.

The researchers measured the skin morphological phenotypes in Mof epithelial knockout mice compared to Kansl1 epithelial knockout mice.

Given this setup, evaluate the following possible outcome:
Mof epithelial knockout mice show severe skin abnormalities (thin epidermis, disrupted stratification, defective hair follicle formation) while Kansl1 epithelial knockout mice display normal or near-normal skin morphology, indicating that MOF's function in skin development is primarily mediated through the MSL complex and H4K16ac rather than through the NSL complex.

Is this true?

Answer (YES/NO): YES